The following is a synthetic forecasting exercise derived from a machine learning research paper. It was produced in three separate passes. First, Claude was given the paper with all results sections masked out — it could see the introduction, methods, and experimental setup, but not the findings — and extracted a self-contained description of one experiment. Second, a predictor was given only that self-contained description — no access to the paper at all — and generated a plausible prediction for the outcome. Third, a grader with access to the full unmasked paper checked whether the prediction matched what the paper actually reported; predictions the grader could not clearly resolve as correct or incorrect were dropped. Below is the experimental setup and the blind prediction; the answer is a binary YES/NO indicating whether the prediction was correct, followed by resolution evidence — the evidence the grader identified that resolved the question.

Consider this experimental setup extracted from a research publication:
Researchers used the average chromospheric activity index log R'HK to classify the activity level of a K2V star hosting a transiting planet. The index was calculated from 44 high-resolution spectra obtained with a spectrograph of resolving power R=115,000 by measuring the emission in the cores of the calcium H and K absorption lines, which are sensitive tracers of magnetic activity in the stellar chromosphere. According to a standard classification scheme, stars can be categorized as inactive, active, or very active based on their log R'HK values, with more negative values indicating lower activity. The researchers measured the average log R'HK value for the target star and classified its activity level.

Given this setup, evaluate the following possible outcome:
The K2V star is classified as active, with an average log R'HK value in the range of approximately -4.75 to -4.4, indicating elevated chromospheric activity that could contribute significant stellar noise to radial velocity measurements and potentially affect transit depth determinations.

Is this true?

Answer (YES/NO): NO